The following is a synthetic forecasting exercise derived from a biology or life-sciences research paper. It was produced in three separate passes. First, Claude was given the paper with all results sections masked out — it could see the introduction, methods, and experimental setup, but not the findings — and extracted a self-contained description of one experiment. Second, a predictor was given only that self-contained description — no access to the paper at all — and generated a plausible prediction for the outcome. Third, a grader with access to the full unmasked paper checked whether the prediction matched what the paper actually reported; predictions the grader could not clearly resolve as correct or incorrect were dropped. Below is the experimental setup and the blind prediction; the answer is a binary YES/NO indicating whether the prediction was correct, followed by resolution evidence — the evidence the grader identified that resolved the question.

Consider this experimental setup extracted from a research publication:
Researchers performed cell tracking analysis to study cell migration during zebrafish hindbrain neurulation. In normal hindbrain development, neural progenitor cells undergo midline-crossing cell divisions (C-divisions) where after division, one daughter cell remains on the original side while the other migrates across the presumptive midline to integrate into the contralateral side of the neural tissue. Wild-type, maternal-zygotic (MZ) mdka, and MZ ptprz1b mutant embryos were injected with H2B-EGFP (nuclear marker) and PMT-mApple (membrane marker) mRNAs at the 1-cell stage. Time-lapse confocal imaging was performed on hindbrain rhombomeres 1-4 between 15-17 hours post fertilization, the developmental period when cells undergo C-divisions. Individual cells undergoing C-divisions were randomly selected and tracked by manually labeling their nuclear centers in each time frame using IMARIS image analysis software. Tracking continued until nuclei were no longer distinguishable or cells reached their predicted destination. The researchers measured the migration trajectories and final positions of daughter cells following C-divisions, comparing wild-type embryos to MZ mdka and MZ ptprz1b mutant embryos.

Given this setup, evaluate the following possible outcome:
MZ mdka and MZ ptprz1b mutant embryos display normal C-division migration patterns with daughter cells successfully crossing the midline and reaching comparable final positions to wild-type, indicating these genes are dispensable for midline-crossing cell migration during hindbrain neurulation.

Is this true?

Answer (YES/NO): NO